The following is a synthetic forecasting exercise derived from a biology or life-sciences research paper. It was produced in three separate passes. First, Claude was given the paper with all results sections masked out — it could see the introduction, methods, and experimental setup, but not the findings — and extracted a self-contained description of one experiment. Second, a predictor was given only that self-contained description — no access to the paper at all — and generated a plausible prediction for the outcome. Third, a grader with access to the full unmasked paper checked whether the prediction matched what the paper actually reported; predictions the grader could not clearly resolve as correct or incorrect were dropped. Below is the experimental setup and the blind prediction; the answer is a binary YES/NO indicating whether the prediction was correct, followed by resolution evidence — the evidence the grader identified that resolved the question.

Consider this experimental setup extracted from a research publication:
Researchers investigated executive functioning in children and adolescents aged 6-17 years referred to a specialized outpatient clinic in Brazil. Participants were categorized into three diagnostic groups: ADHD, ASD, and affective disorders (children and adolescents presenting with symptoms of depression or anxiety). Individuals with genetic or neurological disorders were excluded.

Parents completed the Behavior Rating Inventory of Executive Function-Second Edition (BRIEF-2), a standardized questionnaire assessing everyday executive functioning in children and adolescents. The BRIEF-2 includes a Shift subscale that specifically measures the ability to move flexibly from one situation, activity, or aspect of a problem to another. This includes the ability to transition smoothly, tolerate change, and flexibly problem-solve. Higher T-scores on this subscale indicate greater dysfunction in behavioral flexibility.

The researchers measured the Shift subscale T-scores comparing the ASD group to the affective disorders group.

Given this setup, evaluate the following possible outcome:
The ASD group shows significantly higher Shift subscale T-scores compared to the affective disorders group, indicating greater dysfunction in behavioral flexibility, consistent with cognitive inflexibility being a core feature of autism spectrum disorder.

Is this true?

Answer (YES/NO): NO